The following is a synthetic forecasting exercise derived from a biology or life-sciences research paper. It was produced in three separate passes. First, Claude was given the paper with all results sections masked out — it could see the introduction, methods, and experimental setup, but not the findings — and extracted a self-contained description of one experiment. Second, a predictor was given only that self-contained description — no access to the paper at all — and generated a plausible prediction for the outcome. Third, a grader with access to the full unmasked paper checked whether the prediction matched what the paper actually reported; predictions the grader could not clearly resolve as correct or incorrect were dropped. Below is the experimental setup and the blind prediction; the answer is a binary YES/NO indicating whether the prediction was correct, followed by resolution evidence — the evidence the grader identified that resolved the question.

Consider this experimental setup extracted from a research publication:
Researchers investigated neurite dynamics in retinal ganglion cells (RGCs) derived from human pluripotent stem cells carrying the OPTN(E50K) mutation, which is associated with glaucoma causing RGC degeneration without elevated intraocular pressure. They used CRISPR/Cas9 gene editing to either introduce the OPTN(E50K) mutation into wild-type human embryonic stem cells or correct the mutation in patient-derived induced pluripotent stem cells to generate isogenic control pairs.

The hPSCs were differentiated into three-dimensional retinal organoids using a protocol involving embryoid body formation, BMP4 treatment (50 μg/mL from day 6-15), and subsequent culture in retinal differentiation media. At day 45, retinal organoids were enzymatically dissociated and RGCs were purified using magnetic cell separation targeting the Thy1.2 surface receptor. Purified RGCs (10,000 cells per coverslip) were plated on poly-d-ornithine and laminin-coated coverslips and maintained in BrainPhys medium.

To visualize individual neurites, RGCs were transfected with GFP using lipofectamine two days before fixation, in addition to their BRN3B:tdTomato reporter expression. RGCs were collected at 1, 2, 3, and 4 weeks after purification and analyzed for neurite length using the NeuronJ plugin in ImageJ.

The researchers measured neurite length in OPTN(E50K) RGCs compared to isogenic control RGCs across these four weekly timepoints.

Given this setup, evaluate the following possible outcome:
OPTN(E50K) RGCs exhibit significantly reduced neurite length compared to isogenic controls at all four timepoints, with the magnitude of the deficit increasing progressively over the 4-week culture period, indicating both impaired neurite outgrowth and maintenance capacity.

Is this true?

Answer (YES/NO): NO